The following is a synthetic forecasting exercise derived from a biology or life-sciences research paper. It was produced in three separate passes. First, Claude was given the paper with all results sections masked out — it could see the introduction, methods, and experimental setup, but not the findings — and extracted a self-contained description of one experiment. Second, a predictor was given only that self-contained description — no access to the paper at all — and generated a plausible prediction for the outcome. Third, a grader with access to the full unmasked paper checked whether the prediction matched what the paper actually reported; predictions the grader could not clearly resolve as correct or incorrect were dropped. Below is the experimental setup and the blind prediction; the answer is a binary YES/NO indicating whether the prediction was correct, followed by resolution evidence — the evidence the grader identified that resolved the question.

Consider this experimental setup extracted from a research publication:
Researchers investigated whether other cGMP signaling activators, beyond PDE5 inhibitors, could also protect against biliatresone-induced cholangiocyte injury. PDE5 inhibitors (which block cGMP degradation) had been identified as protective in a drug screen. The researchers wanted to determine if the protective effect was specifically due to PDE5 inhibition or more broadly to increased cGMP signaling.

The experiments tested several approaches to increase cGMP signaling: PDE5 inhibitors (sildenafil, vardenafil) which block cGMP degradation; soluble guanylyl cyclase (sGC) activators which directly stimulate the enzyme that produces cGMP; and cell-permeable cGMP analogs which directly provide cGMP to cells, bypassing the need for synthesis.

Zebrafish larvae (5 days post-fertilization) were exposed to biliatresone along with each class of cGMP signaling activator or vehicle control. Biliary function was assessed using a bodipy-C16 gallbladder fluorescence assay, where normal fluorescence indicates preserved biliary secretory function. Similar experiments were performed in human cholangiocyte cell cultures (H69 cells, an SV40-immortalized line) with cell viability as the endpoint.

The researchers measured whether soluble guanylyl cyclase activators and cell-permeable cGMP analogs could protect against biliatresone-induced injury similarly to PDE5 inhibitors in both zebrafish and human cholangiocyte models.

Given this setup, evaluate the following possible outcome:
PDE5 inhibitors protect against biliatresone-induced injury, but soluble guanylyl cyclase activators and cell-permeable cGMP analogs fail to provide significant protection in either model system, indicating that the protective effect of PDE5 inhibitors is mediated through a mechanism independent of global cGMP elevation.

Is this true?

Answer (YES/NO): NO